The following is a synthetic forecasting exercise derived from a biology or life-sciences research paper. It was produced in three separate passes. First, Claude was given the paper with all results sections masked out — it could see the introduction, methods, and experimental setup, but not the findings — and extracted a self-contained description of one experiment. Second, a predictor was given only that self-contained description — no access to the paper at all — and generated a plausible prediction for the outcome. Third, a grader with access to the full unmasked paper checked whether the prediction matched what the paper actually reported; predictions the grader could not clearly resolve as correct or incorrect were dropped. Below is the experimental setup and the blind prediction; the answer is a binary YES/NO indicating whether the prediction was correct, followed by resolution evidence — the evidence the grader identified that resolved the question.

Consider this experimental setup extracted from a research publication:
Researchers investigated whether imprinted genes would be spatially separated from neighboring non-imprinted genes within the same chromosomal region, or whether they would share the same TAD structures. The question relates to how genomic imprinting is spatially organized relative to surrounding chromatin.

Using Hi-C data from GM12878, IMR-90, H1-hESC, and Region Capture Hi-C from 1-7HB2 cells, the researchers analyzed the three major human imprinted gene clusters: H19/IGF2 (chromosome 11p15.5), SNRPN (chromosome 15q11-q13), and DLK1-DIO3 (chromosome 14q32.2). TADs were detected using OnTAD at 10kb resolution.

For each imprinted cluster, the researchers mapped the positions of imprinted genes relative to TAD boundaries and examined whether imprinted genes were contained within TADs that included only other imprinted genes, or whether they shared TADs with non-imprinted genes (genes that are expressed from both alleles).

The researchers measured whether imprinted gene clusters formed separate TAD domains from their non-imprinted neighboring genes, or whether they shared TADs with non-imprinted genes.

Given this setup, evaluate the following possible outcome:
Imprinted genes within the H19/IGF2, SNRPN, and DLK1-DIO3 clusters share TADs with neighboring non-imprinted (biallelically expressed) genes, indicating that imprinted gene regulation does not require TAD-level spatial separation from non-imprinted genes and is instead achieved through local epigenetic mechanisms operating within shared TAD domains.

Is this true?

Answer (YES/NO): YES